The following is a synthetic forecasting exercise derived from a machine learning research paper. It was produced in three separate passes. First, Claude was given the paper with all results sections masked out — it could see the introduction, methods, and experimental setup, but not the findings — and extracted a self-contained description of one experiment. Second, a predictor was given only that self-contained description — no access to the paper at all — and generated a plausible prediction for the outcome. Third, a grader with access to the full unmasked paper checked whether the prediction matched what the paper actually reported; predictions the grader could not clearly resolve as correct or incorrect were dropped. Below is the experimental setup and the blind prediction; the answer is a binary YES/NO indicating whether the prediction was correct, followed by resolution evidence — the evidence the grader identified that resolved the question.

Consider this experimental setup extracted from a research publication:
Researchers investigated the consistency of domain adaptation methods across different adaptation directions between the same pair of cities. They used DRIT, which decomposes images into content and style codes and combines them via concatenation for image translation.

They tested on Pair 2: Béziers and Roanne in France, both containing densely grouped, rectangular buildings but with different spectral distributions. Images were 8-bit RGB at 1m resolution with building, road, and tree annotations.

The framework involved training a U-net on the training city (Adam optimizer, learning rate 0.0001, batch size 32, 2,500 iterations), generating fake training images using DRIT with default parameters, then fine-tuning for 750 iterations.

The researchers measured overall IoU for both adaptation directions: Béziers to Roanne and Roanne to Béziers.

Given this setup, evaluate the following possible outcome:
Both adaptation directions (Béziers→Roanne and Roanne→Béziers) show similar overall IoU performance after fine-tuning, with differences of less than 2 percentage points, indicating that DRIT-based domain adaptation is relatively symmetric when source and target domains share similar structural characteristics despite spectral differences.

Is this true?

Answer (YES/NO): NO